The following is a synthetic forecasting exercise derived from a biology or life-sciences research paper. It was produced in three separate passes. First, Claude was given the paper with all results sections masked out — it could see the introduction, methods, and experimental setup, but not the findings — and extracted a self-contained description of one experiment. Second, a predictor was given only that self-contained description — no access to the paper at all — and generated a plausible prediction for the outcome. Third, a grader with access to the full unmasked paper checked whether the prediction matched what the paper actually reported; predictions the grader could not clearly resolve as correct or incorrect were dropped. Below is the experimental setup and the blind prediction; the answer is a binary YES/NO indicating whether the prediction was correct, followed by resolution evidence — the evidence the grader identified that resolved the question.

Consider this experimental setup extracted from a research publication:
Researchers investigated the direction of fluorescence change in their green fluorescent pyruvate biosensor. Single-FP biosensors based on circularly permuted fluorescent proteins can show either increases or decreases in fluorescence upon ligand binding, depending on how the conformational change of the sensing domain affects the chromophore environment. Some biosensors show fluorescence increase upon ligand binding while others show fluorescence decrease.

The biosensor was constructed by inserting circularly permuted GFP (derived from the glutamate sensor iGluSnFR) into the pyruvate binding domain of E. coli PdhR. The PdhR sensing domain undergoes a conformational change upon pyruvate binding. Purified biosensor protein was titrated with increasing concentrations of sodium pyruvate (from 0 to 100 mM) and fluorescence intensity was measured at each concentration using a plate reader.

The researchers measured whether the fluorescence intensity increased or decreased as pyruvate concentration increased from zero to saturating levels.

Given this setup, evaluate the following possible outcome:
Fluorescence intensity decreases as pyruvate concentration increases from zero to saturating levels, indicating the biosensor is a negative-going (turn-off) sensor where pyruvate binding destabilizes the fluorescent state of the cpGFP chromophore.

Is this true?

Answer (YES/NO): YES